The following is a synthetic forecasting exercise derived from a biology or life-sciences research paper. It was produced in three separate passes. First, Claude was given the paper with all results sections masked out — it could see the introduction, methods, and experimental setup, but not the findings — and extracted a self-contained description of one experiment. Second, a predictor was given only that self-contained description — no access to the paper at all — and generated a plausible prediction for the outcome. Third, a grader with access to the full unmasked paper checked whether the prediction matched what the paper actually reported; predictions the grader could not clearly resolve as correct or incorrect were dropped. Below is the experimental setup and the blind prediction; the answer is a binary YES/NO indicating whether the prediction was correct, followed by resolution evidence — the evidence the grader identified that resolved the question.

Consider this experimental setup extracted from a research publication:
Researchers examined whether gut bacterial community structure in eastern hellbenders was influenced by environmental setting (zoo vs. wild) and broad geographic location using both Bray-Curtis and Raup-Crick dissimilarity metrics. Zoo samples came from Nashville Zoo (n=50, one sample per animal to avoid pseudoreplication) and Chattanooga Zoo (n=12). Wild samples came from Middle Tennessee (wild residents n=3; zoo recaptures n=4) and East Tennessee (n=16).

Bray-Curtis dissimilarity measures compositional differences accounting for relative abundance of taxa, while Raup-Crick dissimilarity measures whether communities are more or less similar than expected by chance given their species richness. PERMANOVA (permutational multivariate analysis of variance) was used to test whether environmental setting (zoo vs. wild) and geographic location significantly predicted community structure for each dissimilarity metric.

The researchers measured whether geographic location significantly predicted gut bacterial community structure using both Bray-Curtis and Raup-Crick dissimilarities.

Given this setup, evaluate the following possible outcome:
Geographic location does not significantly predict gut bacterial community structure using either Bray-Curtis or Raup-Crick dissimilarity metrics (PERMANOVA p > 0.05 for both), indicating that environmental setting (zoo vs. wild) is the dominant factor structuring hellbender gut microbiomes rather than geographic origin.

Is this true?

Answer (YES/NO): NO